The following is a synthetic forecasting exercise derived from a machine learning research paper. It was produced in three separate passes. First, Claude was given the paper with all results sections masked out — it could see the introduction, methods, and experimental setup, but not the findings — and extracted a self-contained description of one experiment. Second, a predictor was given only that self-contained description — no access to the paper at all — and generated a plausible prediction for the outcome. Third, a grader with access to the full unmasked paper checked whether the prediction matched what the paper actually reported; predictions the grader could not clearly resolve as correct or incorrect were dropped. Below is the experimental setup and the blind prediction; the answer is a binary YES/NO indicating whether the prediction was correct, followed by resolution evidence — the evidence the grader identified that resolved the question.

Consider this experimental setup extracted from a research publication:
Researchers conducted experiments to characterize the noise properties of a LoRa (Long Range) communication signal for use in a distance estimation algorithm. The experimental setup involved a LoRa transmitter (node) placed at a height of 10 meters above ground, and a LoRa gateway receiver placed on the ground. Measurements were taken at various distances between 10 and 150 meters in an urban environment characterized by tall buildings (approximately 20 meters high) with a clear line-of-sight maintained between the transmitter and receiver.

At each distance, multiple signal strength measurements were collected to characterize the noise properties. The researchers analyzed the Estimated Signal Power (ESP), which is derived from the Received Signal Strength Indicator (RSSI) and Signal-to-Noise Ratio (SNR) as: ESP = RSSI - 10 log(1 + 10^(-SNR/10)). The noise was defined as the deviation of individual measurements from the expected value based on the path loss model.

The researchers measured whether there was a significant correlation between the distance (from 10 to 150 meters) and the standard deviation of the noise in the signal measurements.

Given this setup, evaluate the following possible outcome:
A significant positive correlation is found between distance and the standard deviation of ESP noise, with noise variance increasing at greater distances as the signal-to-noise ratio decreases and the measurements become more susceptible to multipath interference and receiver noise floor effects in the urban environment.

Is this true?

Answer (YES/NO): NO